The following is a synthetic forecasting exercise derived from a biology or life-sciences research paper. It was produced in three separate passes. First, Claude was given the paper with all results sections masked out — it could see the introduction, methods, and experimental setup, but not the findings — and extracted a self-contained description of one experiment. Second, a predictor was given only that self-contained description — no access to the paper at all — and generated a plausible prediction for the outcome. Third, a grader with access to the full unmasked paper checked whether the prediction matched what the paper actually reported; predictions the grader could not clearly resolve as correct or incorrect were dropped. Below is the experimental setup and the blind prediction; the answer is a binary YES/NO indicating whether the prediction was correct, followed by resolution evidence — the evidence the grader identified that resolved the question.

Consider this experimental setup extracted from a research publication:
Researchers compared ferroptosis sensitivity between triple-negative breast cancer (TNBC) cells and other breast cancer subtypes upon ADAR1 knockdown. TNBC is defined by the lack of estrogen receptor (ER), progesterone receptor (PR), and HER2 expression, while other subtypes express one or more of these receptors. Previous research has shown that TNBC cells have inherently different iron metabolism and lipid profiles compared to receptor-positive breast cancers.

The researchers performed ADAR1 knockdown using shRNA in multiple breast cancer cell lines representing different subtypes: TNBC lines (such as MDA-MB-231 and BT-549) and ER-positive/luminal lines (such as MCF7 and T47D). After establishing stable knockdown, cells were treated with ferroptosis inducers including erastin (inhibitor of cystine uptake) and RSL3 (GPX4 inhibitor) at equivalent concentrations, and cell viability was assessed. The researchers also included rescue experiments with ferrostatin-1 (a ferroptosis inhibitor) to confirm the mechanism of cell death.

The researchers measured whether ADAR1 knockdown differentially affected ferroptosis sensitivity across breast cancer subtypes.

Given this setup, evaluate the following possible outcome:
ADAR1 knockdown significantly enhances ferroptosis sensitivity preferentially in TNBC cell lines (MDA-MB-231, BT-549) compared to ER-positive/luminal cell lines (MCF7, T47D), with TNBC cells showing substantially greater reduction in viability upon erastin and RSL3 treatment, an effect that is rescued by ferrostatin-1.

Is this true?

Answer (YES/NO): NO